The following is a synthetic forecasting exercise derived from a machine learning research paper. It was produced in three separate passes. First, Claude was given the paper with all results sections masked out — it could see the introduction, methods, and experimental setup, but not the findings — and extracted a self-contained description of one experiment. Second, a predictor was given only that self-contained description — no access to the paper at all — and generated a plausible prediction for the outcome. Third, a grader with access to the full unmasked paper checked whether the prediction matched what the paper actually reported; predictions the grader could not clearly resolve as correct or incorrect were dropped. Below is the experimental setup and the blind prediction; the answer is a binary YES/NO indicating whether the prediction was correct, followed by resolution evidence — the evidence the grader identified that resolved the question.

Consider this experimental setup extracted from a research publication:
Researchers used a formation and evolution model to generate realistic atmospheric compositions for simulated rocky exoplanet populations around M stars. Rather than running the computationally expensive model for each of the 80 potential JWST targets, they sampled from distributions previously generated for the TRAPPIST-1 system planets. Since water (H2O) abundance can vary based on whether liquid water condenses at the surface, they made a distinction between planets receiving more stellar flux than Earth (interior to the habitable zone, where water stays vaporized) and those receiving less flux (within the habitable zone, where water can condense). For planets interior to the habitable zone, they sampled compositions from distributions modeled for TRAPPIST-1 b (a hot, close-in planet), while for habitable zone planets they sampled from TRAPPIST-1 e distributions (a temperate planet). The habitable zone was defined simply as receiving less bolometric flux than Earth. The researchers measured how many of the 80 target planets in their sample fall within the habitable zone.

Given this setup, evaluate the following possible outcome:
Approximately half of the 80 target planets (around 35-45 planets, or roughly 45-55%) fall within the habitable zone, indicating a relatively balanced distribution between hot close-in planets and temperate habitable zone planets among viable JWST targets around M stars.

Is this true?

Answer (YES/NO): NO